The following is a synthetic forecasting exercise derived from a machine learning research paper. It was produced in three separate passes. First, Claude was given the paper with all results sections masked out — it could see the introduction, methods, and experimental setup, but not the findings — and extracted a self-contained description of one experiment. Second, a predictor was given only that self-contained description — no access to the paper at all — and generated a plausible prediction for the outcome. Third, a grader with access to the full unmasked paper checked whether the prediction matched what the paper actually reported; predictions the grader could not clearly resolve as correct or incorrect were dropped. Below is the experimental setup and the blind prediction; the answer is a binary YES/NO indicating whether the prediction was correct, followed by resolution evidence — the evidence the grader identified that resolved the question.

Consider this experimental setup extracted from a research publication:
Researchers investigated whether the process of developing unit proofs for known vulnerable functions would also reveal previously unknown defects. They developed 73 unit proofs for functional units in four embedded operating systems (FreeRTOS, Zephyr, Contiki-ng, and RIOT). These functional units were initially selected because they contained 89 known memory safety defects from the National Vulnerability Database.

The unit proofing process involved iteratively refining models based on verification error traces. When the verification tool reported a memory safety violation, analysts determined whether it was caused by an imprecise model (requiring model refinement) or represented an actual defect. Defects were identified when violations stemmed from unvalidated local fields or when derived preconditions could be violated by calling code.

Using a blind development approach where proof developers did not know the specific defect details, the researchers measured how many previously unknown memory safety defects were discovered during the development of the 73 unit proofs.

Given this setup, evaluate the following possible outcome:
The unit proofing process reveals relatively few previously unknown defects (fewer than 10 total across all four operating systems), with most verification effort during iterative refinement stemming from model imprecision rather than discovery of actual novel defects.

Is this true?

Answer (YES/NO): NO